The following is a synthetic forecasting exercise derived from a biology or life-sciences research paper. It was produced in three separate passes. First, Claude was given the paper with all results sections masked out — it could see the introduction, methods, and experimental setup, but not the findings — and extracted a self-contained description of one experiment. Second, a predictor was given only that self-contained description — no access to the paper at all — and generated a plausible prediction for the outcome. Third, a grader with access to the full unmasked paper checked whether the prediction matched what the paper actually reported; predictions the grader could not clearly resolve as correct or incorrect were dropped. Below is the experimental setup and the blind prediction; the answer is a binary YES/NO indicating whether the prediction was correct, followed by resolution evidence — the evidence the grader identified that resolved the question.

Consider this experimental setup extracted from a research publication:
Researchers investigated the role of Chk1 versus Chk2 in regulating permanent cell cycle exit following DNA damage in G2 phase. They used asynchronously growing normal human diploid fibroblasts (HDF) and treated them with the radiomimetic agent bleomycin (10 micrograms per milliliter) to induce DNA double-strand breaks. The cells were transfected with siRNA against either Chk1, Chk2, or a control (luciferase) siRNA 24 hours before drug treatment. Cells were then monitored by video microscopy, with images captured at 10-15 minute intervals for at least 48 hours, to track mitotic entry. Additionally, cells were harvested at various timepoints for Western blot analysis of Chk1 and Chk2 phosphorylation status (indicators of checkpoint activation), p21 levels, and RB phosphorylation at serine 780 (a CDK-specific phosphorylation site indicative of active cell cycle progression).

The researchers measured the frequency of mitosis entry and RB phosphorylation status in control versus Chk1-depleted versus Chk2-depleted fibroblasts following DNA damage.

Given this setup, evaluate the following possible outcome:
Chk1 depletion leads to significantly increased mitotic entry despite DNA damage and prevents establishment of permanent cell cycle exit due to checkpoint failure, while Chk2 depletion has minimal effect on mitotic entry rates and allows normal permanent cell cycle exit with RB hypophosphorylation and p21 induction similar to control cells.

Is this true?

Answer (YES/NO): NO